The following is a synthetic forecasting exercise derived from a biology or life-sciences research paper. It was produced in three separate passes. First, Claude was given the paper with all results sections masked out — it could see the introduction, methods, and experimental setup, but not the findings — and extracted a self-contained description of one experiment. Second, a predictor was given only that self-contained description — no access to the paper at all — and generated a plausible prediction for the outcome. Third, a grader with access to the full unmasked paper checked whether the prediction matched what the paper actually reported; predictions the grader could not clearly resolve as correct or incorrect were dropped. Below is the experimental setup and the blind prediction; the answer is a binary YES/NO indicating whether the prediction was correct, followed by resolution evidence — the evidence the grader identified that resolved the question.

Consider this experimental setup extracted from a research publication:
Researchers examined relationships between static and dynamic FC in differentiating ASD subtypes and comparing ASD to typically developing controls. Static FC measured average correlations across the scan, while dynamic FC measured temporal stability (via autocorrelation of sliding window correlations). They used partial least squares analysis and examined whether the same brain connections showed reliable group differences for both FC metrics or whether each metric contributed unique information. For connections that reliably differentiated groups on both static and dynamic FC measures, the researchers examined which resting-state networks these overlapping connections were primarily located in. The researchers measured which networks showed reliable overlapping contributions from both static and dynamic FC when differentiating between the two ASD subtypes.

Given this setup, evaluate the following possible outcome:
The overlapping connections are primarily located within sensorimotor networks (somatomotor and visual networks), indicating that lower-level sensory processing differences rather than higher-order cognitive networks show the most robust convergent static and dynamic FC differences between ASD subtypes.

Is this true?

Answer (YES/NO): NO